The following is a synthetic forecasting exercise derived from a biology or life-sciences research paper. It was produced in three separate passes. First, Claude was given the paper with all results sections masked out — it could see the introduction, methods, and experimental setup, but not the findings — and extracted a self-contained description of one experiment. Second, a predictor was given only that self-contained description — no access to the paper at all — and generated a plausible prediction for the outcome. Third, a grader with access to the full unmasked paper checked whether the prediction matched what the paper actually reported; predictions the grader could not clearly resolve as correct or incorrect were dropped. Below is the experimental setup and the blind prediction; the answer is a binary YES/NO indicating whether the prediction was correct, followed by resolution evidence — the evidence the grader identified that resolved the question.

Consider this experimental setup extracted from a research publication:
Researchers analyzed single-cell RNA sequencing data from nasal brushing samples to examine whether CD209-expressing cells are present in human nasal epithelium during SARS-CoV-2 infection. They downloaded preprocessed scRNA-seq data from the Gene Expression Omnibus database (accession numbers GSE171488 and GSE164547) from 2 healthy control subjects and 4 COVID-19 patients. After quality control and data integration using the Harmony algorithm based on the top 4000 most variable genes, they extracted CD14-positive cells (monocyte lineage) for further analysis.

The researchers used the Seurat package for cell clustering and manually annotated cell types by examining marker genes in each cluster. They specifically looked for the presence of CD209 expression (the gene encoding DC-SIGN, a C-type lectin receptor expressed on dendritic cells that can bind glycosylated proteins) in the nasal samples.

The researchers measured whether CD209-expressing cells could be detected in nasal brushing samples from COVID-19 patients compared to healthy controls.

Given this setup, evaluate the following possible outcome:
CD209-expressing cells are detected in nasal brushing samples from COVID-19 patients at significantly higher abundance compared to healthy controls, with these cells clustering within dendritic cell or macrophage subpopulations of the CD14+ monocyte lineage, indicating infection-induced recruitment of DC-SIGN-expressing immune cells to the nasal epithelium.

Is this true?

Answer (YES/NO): YES